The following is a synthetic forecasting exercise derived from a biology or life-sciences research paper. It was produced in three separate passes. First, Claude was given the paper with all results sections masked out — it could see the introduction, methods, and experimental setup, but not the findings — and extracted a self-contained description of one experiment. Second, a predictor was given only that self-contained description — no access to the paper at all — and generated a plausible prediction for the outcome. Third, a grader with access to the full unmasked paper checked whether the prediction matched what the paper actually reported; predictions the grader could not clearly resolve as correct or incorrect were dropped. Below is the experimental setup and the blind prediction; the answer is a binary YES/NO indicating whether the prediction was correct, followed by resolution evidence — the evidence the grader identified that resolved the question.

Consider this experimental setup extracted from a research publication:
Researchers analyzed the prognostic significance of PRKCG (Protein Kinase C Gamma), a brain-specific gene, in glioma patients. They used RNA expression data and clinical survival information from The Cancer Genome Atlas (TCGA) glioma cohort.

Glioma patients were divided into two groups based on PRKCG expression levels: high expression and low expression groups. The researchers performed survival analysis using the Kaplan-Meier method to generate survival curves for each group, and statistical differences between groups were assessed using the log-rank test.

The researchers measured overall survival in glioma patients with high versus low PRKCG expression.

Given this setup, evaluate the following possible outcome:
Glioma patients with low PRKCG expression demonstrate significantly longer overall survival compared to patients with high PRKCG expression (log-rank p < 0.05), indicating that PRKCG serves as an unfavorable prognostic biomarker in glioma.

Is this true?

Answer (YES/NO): NO